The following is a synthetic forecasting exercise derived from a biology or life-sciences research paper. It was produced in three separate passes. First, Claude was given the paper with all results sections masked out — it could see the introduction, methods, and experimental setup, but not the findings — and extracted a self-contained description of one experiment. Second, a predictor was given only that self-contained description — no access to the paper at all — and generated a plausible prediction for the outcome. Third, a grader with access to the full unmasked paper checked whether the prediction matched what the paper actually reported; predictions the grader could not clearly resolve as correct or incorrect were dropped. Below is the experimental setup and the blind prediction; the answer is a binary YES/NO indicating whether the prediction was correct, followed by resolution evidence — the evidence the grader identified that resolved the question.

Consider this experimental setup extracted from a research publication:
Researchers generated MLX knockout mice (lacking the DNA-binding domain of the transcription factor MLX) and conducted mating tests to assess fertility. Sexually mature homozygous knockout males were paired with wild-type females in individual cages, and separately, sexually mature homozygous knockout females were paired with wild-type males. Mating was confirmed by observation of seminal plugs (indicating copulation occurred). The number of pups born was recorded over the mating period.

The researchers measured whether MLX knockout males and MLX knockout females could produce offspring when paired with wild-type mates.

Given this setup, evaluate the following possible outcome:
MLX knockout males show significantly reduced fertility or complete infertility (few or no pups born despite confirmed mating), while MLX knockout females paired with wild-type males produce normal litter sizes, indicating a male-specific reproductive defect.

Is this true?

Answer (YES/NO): YES